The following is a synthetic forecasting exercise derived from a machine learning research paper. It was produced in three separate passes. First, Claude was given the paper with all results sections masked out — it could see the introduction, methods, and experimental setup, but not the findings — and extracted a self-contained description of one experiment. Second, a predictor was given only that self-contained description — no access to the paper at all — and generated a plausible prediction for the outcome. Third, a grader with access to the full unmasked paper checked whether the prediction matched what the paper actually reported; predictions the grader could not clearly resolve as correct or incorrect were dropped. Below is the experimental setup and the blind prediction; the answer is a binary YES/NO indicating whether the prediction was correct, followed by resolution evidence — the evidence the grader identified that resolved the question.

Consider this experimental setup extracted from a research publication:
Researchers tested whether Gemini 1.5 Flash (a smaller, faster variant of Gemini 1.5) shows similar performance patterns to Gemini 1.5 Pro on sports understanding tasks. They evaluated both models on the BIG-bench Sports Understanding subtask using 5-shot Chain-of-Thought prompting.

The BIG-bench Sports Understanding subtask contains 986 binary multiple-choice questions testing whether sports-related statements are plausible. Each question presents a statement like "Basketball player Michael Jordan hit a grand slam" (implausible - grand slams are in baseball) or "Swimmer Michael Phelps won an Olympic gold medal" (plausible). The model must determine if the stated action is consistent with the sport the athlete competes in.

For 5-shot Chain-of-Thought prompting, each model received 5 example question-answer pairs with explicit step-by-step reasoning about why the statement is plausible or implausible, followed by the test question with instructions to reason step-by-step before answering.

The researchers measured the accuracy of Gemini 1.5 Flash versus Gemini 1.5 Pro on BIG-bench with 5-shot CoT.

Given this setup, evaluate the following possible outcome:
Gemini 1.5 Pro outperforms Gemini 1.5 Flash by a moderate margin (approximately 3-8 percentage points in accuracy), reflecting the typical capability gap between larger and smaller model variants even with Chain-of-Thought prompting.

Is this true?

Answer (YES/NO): NO